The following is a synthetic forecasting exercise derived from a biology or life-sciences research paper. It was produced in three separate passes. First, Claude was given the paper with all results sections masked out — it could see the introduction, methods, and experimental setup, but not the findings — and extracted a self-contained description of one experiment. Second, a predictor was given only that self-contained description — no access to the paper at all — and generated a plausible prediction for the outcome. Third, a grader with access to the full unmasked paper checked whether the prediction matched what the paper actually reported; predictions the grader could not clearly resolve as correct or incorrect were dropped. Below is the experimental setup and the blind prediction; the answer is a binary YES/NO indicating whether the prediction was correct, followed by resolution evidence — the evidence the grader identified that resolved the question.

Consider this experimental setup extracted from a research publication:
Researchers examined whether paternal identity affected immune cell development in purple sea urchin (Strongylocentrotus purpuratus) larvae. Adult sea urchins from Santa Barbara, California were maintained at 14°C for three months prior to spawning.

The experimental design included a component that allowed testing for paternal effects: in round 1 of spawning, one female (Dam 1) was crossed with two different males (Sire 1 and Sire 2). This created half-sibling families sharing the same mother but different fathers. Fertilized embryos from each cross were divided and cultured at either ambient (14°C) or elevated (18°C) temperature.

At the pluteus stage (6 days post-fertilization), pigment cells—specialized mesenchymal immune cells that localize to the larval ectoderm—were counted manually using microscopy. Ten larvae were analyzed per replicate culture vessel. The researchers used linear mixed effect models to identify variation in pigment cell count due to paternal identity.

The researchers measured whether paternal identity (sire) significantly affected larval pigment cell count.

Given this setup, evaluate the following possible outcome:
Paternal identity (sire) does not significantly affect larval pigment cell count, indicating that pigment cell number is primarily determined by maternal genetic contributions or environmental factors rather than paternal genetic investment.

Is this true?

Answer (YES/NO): NO